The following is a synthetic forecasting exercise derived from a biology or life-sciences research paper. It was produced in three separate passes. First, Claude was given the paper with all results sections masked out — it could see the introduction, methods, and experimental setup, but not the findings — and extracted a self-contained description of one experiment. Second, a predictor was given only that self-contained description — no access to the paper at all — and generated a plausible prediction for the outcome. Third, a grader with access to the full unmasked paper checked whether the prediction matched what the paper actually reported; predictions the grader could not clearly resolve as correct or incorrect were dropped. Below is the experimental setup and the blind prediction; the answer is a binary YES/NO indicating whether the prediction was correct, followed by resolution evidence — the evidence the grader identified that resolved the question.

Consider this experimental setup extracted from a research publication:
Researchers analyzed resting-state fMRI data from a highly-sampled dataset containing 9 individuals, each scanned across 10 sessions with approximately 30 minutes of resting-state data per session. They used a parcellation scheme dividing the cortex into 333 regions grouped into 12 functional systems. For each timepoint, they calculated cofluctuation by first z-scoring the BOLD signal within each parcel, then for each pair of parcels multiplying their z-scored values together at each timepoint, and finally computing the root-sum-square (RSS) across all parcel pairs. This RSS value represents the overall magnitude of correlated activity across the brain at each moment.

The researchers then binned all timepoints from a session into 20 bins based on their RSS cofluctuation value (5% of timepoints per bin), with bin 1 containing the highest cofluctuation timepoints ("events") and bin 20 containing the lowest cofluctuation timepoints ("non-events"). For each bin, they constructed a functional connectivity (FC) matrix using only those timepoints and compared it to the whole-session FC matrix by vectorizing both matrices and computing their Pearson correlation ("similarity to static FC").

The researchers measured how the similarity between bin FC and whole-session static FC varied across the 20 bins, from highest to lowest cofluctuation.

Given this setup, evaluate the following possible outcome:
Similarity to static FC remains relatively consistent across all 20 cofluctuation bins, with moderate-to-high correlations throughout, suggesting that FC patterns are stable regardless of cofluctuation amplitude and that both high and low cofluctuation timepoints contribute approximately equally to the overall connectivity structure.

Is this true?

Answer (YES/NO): NO